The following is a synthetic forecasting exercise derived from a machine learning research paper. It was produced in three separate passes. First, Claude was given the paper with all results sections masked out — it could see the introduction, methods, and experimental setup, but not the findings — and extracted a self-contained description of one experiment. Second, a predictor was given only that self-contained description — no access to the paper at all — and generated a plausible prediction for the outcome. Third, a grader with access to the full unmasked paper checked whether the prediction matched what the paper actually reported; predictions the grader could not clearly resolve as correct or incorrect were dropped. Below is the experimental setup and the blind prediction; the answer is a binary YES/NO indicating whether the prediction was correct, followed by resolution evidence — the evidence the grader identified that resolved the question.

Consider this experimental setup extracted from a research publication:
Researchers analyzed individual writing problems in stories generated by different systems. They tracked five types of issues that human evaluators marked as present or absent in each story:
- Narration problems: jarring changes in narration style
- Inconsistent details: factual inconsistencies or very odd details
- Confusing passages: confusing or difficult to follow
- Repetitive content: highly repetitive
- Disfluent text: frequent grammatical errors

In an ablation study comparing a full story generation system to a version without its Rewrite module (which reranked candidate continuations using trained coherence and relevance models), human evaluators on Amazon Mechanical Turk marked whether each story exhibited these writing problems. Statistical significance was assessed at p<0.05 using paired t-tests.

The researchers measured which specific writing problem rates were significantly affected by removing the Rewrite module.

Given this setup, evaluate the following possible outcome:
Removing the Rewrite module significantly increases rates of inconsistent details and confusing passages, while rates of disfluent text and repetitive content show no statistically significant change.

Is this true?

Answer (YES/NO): NO